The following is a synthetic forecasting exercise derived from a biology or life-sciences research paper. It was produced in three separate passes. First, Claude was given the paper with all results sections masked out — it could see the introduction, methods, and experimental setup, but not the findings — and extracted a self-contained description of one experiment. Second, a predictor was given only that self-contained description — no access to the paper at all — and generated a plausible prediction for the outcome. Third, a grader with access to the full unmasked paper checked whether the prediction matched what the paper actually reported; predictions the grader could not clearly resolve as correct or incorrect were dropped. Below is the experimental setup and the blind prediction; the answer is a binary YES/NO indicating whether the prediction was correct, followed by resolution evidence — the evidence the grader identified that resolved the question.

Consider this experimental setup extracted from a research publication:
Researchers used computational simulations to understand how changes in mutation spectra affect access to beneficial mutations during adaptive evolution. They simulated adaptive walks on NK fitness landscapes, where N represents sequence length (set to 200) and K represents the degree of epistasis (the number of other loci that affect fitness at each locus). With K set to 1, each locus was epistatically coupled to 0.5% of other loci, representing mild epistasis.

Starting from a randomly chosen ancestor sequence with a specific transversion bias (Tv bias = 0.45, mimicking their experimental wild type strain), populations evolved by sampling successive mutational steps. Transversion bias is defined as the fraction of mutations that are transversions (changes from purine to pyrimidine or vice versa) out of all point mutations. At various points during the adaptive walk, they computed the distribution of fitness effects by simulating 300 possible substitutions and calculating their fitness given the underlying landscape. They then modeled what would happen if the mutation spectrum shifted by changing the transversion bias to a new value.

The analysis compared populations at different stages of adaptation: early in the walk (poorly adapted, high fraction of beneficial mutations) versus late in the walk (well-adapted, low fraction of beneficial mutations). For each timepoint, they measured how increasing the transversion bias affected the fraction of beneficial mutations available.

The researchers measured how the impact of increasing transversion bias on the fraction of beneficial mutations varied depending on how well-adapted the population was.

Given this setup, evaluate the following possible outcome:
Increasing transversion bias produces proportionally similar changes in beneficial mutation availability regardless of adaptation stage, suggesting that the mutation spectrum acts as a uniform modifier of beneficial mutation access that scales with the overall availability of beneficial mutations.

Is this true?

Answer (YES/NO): NO